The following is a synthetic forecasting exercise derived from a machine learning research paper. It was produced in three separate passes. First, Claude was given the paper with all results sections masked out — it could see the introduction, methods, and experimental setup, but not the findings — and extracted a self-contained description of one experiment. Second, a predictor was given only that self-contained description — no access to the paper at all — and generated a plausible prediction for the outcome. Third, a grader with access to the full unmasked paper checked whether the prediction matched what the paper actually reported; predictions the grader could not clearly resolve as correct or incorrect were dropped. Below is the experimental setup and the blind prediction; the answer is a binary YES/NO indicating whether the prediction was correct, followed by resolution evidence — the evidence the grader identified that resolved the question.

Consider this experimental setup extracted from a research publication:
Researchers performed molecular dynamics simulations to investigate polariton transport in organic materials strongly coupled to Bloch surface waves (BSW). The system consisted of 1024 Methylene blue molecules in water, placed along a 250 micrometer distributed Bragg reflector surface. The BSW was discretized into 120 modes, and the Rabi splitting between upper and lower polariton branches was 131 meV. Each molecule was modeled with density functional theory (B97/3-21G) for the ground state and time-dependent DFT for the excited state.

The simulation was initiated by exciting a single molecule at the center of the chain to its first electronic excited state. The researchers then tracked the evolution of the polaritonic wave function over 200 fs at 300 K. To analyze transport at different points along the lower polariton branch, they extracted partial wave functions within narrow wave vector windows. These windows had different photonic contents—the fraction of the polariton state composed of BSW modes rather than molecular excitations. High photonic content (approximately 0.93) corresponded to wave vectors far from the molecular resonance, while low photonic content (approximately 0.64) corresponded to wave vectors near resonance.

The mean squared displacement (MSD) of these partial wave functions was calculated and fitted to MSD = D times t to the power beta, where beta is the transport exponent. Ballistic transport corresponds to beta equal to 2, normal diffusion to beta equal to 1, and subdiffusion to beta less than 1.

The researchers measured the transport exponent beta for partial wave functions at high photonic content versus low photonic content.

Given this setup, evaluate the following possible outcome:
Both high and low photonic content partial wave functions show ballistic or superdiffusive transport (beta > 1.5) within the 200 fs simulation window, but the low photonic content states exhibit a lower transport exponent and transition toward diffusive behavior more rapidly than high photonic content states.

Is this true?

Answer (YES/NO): NO